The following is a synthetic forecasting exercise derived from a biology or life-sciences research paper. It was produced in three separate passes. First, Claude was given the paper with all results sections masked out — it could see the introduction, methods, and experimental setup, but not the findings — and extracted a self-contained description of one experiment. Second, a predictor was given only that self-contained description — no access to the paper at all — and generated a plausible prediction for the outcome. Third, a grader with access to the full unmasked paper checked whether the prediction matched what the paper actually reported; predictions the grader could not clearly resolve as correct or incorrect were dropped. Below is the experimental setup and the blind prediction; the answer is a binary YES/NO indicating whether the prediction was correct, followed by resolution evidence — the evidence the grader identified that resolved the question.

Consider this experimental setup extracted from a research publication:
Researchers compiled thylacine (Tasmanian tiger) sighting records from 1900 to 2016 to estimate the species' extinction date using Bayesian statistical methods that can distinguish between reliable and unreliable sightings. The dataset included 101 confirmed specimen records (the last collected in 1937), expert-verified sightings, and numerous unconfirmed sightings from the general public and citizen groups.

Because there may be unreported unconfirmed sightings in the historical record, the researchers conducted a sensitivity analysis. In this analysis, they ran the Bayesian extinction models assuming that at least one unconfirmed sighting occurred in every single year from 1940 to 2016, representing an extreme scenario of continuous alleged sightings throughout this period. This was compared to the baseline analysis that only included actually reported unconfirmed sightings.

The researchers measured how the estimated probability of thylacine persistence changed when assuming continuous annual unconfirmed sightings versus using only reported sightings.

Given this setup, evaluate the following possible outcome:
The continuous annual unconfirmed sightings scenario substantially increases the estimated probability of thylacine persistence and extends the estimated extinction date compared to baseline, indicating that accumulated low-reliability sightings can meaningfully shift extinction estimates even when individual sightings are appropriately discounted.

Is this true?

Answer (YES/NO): NO